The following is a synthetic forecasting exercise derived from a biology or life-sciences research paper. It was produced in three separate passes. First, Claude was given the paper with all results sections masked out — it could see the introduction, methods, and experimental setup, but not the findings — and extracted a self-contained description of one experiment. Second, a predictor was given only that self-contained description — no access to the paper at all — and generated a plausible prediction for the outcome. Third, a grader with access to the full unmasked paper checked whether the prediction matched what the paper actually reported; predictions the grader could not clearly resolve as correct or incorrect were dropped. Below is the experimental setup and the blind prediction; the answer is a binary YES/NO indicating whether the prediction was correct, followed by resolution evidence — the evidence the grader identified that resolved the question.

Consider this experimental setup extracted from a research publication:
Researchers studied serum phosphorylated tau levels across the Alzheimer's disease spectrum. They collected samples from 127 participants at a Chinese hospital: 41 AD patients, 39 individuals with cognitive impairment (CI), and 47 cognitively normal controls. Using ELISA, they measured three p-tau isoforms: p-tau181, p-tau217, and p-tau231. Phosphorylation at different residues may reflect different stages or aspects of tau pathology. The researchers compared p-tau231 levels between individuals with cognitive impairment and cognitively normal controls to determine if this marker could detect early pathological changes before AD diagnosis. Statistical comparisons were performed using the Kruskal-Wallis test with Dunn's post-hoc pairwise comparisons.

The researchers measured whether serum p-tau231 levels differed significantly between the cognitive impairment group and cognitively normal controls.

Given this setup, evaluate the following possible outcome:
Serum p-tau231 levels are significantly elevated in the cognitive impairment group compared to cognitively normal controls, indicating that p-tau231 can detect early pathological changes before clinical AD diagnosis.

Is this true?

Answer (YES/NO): NO